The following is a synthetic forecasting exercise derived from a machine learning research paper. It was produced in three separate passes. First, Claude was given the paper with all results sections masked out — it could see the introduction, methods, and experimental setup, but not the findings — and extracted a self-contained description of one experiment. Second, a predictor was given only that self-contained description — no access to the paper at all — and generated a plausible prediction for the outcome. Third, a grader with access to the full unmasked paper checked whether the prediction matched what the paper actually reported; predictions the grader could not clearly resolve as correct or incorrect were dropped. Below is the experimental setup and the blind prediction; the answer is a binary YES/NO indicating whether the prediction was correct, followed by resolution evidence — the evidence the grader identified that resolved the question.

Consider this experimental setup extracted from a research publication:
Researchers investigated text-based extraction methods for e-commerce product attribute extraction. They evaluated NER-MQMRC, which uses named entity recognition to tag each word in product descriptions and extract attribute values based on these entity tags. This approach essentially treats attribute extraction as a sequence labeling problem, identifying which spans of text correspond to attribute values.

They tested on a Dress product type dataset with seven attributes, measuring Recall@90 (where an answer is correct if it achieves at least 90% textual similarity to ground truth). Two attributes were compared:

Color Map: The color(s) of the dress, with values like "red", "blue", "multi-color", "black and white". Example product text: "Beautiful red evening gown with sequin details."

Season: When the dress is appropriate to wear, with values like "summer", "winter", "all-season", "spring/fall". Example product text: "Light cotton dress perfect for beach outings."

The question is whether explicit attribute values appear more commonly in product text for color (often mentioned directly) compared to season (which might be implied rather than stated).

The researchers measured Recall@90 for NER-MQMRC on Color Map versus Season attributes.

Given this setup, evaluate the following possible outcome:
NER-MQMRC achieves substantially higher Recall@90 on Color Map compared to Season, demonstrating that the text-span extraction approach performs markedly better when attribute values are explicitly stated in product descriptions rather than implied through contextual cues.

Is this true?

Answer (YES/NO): YES